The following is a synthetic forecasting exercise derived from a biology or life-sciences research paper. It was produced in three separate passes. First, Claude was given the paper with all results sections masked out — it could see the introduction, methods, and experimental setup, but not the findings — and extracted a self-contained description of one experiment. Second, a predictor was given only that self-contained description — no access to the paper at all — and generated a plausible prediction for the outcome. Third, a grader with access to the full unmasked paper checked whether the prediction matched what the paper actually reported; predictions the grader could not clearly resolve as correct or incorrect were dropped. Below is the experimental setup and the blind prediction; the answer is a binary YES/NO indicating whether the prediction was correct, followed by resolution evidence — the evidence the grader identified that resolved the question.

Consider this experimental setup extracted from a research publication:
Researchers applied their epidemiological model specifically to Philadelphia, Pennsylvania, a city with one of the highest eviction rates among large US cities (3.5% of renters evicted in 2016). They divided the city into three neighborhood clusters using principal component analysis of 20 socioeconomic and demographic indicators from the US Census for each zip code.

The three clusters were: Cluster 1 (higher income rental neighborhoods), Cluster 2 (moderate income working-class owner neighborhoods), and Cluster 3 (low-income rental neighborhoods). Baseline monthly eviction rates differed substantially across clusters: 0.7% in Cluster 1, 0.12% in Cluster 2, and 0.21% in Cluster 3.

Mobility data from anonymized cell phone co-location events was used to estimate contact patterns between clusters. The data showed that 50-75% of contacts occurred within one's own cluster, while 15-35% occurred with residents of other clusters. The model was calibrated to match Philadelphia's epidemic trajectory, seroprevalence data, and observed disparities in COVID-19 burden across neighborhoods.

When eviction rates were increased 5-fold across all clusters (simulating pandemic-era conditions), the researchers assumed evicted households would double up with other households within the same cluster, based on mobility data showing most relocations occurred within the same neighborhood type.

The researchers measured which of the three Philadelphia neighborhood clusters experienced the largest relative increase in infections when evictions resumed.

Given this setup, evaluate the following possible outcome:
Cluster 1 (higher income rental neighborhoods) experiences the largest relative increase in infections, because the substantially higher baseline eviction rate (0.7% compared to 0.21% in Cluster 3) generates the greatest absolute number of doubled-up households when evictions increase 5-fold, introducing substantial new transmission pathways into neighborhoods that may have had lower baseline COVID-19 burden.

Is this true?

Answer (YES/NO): NO